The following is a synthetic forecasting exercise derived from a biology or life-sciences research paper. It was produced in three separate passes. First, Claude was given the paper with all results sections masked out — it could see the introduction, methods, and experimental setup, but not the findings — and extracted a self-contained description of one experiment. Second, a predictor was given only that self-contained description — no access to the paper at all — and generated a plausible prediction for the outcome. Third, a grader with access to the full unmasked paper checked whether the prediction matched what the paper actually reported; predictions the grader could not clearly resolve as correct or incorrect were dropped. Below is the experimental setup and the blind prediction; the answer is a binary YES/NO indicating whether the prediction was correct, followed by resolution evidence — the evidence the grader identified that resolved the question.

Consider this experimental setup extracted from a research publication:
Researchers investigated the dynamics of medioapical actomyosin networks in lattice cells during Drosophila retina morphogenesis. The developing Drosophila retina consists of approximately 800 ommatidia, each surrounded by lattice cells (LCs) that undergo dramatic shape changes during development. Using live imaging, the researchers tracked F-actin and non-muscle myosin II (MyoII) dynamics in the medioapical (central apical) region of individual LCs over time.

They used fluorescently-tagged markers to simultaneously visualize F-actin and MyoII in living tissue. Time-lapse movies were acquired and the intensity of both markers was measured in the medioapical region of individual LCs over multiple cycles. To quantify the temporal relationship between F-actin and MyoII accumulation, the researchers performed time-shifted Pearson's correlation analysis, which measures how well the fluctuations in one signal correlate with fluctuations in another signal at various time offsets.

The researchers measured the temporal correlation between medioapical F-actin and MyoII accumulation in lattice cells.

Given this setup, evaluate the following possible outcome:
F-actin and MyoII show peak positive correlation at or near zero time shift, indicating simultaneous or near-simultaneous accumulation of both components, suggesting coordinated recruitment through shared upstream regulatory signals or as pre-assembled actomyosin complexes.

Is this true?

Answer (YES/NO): YES